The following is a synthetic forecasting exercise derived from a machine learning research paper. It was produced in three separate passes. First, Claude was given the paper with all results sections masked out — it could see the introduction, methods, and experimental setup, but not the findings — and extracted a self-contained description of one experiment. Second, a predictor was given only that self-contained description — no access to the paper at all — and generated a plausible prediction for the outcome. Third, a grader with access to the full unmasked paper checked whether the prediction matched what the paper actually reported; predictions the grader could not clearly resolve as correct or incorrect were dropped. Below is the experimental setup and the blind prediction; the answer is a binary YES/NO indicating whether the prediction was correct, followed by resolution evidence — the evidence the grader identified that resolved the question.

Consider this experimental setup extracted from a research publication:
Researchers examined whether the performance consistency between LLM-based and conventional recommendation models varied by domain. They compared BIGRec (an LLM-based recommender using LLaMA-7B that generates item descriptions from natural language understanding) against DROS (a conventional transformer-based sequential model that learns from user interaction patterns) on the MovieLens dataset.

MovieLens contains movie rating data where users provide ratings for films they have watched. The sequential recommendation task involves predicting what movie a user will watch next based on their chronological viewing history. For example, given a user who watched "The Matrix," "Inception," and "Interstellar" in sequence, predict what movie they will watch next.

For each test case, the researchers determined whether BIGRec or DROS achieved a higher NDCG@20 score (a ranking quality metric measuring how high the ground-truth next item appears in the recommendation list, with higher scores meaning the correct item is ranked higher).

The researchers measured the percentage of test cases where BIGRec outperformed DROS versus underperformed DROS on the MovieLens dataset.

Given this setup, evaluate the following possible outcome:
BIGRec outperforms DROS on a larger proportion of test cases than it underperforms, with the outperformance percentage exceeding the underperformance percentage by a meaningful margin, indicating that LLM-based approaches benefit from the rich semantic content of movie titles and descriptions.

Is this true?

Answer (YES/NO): NO